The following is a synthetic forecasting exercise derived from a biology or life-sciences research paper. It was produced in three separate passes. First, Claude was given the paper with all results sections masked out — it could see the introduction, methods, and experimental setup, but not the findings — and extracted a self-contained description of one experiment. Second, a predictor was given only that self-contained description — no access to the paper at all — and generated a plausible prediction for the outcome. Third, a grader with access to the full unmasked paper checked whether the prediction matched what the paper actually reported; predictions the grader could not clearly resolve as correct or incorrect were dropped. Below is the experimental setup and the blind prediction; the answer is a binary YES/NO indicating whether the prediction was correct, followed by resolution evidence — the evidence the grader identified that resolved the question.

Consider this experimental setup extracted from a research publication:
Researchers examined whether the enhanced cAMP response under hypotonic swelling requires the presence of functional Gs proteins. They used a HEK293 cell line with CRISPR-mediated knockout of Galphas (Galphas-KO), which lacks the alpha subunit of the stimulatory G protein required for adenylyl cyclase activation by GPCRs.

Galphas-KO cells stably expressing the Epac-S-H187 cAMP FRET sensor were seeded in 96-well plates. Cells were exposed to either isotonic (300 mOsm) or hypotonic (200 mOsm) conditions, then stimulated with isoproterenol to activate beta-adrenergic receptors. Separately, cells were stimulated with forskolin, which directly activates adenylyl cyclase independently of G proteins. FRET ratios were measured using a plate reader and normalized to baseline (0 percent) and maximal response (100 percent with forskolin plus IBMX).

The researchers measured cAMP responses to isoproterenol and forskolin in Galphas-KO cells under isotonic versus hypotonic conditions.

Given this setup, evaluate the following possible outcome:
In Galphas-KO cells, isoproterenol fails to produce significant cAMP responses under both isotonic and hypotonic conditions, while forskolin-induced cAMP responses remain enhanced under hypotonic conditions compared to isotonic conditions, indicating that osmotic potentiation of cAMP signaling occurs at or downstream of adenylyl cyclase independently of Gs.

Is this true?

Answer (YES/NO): NO